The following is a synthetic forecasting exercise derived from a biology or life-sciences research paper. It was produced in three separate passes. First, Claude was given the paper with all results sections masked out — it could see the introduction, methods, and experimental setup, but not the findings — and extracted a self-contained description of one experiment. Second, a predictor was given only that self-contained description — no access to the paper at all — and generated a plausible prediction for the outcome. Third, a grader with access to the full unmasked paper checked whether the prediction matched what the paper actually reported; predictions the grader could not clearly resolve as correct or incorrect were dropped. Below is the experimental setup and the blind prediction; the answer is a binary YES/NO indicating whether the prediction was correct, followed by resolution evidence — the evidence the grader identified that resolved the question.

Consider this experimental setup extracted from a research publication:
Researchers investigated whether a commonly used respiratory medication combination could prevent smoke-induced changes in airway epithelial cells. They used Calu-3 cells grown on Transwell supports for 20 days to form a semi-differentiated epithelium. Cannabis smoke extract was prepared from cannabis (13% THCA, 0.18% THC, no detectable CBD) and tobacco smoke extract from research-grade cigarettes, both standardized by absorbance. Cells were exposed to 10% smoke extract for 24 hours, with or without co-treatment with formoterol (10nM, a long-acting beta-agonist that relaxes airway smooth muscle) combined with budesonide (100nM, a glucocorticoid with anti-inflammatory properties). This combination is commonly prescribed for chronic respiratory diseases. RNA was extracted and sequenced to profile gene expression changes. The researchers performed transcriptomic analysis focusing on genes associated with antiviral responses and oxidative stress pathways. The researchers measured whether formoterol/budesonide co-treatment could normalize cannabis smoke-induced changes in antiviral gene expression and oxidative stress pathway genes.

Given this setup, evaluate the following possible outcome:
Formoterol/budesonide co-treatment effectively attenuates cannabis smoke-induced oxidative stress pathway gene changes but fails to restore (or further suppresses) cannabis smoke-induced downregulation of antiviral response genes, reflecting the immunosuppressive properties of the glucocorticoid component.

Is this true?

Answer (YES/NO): NO